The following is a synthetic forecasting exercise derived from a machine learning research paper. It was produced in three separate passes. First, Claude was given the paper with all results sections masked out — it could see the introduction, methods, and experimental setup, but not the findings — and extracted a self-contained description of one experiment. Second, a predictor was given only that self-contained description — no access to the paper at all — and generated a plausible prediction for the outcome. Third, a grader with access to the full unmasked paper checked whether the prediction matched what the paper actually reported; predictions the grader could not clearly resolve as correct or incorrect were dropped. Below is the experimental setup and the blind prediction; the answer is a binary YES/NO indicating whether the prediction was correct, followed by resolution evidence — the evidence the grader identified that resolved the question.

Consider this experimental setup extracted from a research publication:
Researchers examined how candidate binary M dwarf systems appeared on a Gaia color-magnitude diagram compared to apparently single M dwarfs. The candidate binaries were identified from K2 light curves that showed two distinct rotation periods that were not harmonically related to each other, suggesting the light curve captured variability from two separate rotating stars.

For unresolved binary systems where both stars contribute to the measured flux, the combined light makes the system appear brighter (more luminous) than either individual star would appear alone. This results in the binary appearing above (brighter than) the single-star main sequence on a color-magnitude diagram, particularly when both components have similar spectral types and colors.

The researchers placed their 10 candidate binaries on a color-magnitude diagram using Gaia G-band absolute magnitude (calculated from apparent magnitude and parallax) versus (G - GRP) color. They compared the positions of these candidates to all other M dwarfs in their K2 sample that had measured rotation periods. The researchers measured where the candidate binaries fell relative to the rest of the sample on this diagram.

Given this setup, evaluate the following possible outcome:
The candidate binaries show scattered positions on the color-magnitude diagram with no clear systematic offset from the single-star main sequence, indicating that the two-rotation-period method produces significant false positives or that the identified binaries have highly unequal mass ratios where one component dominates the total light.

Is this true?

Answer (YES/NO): NO